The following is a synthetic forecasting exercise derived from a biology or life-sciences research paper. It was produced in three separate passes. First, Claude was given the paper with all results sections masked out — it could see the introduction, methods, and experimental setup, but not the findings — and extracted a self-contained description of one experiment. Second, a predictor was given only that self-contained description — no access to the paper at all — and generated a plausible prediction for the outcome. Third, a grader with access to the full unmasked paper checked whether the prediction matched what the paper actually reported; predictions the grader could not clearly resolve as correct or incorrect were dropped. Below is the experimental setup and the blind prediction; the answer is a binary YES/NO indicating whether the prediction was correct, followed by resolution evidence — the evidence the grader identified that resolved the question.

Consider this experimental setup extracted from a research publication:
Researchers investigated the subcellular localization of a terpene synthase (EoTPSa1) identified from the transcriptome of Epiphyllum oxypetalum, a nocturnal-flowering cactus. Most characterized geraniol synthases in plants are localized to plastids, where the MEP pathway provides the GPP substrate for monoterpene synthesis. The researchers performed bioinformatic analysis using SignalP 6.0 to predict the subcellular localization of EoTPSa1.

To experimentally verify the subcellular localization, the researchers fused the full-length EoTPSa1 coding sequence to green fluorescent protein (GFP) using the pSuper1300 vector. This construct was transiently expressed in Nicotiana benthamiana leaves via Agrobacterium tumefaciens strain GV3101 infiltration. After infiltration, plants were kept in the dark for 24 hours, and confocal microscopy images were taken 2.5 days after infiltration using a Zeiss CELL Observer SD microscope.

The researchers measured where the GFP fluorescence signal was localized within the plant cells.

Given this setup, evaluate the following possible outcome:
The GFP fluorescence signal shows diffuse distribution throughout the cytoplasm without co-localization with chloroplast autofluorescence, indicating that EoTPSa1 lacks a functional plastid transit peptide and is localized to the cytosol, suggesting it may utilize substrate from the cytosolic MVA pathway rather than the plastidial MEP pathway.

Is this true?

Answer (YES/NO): YES